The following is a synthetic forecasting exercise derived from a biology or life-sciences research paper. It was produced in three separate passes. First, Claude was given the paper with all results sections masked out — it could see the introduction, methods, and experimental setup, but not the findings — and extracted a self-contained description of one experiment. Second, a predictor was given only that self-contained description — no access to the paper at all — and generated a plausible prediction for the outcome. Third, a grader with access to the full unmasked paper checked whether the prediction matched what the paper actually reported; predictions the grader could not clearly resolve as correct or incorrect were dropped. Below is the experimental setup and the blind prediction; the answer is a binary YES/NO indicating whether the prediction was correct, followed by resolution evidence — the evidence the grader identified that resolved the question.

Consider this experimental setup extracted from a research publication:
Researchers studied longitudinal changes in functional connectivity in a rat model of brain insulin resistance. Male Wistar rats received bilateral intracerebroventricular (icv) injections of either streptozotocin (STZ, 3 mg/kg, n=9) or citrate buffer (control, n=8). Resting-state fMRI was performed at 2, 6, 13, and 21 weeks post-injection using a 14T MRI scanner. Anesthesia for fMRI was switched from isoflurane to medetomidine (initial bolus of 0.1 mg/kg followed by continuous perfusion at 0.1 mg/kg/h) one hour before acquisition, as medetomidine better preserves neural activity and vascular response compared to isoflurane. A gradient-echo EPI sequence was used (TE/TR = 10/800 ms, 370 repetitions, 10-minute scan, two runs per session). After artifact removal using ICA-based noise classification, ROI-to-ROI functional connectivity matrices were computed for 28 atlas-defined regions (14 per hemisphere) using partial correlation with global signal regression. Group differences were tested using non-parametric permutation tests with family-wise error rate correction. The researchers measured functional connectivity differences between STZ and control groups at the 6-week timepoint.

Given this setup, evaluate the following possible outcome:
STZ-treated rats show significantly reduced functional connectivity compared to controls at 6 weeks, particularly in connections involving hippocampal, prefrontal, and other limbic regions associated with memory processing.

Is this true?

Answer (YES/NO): NO